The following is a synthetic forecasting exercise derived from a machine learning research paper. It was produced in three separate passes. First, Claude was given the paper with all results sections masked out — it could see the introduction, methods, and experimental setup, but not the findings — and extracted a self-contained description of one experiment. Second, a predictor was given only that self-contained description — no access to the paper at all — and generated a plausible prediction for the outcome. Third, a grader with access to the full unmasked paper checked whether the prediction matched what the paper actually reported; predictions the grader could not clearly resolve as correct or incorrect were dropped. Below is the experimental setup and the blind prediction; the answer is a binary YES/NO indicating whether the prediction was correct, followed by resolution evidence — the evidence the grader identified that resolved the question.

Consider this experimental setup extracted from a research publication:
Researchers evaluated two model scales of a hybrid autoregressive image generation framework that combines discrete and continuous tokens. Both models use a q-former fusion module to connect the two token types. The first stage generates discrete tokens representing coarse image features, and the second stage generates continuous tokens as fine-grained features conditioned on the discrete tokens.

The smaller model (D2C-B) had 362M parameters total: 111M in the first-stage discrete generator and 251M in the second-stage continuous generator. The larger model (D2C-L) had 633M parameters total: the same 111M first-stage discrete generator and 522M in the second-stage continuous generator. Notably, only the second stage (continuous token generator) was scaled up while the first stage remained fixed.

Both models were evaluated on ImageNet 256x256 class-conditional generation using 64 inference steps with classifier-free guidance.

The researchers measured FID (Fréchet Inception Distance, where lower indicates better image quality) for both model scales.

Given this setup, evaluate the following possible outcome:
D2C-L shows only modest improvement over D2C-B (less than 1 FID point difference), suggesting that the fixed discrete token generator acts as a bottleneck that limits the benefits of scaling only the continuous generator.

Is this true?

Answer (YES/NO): NO